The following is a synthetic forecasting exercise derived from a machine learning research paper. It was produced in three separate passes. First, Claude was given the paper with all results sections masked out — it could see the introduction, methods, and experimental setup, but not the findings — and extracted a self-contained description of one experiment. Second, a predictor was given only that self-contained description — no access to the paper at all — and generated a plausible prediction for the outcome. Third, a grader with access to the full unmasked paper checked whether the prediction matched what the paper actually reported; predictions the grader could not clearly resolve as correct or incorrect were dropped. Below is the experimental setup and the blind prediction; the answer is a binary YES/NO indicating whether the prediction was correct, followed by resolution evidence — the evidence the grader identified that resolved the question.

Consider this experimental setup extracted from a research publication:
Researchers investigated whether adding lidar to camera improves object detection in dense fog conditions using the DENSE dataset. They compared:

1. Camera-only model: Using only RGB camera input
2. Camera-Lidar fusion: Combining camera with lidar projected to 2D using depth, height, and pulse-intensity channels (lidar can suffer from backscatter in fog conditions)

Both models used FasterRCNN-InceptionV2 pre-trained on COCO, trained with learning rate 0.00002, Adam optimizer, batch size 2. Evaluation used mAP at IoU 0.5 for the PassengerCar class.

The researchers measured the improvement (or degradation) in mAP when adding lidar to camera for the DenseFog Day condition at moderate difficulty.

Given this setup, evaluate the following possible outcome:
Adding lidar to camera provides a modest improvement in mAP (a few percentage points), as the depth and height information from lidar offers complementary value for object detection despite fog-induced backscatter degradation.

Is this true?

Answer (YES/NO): NO